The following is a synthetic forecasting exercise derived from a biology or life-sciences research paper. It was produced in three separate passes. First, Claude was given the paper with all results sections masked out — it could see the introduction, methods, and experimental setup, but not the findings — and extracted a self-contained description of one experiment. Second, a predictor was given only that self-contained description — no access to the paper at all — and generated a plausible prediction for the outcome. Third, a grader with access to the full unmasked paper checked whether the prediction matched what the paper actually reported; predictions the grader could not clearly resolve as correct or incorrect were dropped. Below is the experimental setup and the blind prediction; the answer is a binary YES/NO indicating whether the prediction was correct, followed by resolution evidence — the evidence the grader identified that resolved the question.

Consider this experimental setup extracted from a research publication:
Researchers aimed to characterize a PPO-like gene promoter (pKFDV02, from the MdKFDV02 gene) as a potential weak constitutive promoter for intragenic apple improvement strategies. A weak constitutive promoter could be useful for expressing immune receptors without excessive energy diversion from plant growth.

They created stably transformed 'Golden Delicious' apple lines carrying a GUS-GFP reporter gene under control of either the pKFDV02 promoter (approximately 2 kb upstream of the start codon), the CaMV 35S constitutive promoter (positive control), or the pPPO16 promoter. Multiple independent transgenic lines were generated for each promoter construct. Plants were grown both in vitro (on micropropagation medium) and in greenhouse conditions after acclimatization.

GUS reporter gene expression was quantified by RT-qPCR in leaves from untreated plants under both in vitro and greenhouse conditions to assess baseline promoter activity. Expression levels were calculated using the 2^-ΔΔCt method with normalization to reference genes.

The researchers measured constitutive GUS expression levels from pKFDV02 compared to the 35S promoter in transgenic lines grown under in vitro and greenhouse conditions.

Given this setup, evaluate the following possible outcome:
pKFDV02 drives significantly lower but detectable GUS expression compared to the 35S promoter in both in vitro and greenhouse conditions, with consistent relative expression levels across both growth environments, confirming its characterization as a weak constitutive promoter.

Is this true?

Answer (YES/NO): NO